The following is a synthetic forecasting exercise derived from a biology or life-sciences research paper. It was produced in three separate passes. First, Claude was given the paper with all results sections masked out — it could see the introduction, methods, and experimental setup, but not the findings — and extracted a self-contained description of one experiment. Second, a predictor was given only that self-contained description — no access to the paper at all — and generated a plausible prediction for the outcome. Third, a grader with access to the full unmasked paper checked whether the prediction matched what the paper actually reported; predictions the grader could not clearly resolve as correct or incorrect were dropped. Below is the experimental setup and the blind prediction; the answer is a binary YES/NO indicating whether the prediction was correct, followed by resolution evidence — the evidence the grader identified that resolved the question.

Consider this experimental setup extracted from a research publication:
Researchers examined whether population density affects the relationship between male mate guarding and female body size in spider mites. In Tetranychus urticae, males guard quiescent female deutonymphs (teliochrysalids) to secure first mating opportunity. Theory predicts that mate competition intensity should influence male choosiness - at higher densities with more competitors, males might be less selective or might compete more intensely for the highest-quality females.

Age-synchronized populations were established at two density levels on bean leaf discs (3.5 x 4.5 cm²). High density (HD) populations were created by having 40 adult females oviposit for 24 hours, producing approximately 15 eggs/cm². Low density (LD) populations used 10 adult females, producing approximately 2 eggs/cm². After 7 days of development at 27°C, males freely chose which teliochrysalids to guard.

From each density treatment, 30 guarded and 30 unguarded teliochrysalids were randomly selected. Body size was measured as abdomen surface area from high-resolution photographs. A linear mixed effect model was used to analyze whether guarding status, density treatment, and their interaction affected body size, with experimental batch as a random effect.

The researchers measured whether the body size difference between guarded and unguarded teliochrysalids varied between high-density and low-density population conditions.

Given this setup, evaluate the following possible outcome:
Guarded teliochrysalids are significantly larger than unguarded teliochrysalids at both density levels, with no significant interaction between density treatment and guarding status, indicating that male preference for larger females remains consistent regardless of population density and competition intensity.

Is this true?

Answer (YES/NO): NO